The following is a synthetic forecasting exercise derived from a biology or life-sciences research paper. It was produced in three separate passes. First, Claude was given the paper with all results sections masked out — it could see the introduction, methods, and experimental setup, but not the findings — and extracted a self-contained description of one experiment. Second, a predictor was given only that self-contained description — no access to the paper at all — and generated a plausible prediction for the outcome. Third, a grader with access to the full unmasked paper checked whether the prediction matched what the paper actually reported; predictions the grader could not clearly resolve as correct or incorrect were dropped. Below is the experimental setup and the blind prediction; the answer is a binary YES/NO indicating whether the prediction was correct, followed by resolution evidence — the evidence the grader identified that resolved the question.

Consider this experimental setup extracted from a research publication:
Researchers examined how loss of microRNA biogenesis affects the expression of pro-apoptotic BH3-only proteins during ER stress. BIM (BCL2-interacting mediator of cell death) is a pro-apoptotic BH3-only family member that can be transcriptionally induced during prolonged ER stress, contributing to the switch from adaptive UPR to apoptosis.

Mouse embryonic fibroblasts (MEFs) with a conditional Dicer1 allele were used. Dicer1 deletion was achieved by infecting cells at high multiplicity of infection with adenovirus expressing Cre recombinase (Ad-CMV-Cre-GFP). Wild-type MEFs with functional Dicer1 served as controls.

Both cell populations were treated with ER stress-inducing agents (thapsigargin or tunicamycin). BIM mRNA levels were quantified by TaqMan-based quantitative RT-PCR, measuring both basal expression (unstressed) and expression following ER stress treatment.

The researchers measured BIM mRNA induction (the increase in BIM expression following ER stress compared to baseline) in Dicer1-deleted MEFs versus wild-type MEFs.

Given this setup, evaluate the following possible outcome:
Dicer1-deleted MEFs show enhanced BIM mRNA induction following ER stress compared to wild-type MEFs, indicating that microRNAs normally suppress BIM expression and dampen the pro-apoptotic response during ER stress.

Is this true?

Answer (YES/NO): NO